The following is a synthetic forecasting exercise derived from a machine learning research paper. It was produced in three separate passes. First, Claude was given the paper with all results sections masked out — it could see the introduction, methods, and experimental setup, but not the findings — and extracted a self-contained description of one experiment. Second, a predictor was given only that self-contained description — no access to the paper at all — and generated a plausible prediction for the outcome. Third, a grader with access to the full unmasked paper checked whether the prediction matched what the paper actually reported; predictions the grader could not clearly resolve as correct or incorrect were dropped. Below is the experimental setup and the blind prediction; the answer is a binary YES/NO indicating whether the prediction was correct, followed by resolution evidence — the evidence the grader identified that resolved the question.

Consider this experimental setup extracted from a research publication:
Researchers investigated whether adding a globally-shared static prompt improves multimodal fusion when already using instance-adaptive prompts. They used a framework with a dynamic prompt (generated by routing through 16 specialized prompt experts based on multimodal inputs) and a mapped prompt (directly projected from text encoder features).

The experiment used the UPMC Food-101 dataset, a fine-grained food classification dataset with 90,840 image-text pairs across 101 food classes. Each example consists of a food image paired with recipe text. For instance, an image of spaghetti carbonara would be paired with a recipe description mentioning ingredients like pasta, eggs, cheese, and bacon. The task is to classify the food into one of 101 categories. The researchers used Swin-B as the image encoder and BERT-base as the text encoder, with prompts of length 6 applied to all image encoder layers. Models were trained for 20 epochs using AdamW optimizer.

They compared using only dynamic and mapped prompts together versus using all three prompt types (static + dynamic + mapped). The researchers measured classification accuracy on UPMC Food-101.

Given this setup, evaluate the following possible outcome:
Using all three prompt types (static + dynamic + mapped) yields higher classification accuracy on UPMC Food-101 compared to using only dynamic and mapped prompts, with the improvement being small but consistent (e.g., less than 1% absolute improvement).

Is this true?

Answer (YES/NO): YES